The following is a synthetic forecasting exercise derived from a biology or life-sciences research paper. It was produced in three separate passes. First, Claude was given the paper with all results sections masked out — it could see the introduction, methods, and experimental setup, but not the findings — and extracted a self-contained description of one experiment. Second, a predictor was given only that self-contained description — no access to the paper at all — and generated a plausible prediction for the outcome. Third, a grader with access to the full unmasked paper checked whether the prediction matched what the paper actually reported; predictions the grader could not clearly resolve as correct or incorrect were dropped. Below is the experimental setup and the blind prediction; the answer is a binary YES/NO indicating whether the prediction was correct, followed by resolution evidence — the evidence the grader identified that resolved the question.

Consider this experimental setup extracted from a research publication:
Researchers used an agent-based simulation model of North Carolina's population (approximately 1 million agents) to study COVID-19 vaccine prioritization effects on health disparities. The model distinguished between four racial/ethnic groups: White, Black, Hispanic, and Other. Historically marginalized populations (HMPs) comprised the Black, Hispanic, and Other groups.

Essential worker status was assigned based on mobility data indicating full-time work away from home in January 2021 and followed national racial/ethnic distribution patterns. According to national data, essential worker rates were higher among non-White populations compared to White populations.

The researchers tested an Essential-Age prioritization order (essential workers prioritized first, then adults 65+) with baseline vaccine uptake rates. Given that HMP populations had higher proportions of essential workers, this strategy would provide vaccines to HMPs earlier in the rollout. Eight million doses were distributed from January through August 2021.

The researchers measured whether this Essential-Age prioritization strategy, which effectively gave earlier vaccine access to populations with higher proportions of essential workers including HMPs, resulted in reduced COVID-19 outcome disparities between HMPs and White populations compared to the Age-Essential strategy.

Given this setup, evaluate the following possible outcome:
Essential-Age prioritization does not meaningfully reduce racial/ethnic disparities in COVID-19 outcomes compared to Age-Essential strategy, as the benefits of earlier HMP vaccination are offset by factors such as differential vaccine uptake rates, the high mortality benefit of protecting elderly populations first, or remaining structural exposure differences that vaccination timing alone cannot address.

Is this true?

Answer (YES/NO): YES